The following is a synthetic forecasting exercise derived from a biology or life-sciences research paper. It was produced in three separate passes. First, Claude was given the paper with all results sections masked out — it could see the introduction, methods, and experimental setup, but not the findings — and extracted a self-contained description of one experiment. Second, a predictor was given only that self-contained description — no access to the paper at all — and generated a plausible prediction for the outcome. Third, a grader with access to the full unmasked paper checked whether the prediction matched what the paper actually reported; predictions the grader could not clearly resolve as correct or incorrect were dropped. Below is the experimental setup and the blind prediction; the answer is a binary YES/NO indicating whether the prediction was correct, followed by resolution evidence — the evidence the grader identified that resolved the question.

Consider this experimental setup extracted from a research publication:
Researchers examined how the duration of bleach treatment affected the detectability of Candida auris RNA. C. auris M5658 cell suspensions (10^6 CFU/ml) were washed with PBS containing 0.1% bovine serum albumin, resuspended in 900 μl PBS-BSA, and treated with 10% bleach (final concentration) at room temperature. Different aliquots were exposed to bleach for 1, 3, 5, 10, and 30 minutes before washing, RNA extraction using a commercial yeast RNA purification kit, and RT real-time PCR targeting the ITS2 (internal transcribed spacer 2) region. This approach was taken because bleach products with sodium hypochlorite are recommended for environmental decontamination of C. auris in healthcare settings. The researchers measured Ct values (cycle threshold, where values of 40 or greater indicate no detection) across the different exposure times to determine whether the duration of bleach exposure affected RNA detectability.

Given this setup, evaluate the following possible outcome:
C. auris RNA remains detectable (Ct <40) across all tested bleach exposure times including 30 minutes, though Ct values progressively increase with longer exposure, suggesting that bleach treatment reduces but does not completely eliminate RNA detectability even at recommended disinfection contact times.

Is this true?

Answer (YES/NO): NO